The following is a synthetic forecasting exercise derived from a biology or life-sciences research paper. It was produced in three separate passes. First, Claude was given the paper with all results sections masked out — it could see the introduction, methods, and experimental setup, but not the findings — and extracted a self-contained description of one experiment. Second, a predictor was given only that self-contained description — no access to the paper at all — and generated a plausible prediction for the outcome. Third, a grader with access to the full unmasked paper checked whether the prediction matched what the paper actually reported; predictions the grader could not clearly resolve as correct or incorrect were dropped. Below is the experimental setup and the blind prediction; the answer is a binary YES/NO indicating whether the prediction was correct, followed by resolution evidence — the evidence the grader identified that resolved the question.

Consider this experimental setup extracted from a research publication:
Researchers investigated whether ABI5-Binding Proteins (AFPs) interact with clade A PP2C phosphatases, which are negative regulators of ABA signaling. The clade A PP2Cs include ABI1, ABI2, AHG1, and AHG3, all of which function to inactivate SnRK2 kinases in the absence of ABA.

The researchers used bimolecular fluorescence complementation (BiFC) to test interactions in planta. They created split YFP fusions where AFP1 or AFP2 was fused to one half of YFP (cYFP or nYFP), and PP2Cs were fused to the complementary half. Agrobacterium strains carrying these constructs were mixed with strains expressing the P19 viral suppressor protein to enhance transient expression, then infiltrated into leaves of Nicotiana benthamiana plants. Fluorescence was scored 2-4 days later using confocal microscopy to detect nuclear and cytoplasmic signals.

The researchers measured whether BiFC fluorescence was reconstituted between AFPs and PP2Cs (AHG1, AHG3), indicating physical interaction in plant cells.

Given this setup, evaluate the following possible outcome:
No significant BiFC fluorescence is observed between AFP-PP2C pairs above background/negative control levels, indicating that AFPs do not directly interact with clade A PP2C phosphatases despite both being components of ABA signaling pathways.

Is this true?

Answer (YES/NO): NO